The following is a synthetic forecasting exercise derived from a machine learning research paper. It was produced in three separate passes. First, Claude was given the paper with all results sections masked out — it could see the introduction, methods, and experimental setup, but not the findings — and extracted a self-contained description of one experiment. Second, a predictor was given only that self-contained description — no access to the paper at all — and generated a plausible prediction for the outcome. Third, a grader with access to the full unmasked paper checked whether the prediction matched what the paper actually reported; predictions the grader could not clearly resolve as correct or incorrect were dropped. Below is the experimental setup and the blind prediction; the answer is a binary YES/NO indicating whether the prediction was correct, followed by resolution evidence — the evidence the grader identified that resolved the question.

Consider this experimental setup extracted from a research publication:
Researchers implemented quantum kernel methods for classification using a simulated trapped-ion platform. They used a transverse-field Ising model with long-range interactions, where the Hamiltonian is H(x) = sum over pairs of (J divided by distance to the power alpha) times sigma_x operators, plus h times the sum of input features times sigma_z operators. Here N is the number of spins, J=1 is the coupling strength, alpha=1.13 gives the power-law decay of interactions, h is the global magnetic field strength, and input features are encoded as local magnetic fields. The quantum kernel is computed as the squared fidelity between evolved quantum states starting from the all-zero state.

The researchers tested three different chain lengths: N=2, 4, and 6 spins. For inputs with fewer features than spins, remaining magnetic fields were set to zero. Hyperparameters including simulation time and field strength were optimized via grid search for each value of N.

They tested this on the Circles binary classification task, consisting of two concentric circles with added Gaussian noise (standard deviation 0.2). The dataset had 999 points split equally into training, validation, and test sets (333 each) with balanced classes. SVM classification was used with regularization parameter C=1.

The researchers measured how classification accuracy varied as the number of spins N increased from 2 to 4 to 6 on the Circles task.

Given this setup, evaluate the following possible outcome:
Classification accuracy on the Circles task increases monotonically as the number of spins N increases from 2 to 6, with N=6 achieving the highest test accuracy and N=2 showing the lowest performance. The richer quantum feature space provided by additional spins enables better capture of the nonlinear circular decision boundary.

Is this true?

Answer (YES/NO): NO